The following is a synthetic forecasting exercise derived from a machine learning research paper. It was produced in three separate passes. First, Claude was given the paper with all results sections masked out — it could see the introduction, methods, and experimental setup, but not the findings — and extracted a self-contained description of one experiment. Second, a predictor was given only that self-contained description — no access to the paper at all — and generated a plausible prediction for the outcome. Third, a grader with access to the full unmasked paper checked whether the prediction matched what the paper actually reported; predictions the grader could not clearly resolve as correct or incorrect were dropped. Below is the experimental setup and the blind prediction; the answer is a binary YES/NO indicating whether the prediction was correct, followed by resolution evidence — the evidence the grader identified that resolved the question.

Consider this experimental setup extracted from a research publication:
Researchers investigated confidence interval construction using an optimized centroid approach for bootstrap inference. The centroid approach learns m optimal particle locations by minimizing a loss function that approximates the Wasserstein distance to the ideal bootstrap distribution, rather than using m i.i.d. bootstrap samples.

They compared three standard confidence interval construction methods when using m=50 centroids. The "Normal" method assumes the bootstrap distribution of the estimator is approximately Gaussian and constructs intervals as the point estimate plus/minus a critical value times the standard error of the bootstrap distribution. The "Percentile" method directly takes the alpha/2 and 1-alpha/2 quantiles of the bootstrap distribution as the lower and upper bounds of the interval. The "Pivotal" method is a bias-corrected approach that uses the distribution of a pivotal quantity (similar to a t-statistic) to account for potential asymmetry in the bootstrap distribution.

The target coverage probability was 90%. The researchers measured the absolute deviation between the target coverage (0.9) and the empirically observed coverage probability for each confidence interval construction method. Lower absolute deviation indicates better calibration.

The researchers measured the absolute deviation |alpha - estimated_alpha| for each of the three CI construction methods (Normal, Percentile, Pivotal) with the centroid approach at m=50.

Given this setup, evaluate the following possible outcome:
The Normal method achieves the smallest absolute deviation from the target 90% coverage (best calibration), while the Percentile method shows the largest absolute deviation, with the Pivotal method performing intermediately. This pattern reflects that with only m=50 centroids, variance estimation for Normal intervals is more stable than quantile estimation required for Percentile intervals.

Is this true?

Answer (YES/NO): YES